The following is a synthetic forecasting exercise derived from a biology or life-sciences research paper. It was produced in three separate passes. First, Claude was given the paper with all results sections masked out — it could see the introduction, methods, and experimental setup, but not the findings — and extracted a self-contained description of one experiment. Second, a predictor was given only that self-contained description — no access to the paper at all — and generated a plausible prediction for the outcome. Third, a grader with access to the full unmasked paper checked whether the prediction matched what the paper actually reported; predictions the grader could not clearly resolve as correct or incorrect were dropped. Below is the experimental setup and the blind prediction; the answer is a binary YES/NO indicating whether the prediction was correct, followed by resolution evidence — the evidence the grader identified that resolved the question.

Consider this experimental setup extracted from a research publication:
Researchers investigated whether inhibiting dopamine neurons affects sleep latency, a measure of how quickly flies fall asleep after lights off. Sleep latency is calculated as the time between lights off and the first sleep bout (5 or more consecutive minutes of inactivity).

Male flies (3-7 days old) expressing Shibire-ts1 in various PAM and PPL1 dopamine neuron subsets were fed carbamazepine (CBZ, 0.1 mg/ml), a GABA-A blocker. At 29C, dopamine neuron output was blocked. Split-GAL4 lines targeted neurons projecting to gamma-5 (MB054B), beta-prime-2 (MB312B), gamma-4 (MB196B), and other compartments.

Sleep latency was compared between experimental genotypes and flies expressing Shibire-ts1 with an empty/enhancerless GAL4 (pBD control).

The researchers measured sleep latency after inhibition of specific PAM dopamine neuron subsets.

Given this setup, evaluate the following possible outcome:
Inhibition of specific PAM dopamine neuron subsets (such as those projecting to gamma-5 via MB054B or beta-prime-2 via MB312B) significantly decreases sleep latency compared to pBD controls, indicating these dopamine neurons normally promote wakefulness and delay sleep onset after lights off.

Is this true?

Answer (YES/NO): YES